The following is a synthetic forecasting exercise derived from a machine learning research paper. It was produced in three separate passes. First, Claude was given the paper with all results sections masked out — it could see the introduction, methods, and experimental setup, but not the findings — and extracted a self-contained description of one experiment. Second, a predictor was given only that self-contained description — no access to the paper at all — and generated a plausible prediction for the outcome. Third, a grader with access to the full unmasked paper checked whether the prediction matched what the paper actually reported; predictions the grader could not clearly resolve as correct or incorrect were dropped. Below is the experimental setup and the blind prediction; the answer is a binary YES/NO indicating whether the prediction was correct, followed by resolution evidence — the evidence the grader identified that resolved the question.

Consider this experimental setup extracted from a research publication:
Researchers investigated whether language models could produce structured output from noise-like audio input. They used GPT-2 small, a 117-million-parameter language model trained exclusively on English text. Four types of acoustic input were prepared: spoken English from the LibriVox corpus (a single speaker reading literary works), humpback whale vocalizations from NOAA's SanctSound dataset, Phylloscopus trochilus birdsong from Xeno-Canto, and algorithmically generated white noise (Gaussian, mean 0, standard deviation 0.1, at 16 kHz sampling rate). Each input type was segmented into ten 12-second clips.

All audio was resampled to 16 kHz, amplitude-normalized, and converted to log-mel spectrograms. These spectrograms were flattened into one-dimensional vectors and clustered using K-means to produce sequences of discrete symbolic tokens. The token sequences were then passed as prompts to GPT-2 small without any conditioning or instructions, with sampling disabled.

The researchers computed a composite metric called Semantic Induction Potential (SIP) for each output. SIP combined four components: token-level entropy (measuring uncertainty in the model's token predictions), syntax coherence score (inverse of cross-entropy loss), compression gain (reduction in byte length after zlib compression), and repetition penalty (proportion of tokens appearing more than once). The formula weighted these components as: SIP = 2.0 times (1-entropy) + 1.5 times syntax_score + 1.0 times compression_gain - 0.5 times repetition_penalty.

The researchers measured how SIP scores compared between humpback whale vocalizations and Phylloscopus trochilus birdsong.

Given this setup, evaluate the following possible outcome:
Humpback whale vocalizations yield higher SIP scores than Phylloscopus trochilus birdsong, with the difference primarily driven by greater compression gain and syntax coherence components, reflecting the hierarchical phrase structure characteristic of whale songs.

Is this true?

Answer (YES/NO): NO